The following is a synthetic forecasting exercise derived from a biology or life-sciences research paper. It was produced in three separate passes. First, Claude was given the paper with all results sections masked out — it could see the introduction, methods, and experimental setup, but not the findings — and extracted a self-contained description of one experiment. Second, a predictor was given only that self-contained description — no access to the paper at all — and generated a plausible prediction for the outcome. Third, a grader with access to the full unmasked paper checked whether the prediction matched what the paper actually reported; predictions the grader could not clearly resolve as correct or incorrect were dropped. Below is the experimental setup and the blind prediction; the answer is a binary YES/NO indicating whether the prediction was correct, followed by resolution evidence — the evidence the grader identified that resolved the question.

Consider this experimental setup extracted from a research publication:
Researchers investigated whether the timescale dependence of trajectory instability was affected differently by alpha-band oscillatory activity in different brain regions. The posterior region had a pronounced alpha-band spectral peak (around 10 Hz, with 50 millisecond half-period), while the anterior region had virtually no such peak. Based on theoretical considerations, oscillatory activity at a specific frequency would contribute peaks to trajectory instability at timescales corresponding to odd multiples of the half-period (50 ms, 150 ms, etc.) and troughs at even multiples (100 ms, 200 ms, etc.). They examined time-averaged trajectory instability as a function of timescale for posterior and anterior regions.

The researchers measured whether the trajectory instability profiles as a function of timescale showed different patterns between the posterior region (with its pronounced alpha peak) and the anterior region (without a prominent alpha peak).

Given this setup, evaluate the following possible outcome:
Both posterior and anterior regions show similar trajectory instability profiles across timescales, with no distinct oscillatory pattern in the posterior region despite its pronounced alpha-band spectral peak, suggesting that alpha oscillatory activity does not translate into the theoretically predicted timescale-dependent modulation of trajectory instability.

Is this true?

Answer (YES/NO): NO